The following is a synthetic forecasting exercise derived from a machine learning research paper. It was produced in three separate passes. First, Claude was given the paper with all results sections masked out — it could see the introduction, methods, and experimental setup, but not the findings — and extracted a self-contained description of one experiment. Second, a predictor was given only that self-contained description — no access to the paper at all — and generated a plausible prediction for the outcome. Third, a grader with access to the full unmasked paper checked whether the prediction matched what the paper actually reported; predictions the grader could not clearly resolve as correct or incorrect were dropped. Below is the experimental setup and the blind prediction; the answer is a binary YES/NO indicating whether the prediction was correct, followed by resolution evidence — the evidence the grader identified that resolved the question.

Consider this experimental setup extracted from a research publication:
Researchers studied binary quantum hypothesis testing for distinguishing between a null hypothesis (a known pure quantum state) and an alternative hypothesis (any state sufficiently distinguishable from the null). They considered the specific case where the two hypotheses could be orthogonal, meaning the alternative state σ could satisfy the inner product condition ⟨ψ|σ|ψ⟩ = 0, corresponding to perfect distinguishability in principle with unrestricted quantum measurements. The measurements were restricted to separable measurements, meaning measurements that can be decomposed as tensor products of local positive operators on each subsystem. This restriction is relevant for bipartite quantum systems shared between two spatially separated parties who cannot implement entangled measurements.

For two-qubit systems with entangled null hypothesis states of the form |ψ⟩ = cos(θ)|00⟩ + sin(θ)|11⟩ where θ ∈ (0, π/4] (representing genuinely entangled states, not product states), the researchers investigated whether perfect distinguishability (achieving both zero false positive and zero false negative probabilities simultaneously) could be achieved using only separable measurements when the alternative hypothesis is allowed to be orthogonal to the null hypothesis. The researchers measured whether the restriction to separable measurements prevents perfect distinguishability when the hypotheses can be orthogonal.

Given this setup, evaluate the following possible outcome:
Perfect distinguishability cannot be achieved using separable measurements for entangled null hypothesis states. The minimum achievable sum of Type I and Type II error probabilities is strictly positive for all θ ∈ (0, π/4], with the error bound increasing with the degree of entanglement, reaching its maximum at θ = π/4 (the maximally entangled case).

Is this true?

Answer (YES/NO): NO